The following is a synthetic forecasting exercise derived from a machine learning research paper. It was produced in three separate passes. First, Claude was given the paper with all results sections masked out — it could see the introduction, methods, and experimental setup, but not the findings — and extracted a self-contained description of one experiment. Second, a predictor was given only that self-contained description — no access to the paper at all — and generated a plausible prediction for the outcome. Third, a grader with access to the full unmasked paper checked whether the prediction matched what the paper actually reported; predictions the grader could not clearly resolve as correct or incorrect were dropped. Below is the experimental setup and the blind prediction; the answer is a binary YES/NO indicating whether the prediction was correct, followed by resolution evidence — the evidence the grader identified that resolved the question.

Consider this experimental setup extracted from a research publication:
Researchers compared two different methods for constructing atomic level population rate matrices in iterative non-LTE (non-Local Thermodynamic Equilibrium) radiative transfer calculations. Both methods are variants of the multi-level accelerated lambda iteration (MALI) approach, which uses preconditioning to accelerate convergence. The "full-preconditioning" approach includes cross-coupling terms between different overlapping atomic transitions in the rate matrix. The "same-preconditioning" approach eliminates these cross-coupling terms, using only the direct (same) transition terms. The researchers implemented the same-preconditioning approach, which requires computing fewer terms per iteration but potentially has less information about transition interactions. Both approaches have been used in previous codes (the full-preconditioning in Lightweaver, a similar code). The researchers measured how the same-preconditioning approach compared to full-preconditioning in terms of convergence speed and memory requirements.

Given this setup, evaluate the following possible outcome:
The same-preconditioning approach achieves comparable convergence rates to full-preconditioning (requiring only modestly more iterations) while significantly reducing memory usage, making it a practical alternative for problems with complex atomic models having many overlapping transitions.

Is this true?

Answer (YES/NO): NO